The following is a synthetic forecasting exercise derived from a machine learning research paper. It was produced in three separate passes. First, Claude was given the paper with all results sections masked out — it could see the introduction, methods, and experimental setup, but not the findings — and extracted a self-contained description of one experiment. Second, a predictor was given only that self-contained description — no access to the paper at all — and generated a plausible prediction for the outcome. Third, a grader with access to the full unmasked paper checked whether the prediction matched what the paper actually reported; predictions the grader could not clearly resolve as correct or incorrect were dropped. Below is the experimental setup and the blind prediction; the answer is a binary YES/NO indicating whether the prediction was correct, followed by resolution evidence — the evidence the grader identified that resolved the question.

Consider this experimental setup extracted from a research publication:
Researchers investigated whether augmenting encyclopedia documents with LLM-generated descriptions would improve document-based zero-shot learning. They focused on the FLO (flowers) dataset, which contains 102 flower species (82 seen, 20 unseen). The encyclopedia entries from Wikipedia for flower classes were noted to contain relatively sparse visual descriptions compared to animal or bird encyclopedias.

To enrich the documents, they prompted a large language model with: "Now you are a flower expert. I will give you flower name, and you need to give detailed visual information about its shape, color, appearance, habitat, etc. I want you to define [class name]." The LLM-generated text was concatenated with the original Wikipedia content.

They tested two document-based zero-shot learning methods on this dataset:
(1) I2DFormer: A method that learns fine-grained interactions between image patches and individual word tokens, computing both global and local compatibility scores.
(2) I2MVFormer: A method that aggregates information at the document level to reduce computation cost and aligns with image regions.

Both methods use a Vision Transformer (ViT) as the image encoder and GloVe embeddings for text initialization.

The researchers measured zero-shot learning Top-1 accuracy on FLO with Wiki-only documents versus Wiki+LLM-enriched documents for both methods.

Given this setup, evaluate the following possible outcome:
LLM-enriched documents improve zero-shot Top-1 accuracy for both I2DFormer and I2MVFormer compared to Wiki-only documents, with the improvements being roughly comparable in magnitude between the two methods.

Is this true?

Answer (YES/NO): NO